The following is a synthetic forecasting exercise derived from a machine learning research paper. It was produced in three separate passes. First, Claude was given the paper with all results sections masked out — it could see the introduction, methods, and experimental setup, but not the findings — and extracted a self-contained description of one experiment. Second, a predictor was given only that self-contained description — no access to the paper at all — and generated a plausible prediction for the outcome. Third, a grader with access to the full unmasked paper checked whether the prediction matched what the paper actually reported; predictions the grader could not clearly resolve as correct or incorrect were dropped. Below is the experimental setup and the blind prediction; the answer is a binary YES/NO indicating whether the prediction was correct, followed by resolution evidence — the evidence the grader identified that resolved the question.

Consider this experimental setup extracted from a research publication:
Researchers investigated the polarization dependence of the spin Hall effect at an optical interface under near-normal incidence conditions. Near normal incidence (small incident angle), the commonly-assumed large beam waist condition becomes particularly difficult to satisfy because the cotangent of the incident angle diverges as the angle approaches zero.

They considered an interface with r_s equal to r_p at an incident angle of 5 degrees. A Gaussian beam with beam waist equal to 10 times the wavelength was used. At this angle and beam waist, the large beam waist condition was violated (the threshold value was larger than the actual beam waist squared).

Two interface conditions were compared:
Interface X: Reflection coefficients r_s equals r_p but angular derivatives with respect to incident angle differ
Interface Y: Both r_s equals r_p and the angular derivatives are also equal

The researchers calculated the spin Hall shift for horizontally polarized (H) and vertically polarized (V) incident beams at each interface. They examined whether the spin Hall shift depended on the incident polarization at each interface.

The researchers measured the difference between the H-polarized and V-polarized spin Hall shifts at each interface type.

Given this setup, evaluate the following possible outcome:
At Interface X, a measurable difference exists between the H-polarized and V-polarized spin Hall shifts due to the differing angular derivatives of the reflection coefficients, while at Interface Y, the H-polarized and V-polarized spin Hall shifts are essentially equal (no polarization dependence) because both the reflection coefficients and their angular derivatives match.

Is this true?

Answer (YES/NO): YES